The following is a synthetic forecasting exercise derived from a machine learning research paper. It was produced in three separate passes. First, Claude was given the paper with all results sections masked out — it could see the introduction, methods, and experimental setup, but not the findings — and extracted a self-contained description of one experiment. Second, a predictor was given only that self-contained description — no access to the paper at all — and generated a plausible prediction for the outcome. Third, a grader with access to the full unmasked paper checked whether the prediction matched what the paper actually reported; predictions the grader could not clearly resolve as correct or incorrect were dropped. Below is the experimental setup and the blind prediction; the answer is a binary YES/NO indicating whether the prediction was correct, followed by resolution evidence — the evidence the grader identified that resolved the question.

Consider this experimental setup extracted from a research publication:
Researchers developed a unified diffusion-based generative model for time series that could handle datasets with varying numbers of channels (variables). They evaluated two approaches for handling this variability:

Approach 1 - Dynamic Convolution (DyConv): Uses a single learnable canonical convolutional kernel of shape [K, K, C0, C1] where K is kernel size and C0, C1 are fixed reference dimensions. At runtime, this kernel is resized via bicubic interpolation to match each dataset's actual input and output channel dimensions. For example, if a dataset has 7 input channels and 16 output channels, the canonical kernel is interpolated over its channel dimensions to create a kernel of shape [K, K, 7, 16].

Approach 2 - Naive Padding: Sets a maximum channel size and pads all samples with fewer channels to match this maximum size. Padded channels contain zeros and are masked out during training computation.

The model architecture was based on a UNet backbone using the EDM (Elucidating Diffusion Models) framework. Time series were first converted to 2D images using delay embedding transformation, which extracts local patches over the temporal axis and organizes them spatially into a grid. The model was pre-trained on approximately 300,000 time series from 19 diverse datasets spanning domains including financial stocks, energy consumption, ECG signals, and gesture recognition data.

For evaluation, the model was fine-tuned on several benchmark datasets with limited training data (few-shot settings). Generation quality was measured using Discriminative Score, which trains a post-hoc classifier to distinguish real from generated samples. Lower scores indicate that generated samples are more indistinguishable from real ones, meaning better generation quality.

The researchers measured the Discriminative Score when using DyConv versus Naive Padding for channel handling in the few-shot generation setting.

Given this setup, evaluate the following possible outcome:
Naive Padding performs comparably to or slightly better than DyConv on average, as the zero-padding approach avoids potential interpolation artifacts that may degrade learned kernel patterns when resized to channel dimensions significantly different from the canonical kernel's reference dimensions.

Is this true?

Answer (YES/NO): NO